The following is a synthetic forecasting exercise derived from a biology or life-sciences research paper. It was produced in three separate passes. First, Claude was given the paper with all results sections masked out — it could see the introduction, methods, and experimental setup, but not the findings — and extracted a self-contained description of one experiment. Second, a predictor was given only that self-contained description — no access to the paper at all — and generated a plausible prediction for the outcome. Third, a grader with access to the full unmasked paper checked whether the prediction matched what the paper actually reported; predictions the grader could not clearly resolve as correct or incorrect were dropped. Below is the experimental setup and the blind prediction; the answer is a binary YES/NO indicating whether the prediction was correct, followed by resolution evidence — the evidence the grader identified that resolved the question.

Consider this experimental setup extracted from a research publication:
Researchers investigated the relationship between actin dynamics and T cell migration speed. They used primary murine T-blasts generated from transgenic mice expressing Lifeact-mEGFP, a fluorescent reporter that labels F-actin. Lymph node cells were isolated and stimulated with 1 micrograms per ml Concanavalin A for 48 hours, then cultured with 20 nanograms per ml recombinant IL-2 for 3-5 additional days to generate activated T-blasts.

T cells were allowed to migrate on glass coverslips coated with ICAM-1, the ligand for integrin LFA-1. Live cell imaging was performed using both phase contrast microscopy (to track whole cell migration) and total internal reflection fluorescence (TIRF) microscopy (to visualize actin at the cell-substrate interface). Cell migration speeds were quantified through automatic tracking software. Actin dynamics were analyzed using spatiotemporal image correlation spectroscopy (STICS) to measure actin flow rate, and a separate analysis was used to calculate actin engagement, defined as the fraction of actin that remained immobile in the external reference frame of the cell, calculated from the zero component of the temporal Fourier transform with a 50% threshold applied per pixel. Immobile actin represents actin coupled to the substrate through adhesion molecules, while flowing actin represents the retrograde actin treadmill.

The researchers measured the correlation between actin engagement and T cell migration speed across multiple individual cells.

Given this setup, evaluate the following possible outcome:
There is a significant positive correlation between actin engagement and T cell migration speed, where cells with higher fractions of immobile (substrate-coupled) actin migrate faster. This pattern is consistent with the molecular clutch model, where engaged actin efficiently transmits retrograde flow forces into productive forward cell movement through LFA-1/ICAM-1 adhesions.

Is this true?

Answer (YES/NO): NO